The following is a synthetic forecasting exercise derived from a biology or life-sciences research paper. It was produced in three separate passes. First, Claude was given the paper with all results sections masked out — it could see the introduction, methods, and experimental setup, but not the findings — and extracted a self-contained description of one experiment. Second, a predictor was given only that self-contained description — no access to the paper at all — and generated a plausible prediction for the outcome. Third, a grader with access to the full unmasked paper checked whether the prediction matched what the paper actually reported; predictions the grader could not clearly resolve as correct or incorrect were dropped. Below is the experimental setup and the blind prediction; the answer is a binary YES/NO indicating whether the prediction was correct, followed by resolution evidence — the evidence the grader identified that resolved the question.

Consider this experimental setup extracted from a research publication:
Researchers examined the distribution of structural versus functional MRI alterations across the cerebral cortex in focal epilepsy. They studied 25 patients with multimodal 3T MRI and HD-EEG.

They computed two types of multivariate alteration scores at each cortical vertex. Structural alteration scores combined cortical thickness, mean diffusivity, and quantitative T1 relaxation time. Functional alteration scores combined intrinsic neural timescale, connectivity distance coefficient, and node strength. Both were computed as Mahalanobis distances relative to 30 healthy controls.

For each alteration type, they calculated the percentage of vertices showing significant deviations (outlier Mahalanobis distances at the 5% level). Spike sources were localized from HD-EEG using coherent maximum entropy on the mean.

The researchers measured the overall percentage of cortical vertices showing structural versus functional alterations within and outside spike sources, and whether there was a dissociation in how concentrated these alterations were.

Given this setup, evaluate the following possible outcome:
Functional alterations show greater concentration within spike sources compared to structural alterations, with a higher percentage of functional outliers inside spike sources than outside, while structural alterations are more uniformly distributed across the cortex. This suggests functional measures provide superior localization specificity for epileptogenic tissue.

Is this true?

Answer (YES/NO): NO